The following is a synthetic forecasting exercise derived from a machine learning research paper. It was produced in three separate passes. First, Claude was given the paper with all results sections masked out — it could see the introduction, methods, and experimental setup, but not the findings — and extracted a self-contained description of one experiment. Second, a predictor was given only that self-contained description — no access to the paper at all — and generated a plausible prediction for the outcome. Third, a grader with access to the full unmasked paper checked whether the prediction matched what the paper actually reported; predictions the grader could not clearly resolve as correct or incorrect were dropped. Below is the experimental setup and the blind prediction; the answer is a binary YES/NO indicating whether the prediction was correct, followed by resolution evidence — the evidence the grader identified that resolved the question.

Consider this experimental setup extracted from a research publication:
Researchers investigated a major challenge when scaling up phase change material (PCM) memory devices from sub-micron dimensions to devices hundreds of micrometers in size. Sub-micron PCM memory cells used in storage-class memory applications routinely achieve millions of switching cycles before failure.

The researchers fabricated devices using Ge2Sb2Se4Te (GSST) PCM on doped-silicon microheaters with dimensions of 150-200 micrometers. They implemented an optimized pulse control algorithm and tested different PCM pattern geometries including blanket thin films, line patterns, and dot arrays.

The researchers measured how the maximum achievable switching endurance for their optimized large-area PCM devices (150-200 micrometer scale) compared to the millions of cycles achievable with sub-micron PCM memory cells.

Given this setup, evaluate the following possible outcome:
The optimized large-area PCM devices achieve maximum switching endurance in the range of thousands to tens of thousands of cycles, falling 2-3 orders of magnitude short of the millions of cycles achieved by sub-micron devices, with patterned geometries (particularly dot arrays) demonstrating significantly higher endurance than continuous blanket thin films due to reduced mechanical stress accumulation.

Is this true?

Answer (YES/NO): NO